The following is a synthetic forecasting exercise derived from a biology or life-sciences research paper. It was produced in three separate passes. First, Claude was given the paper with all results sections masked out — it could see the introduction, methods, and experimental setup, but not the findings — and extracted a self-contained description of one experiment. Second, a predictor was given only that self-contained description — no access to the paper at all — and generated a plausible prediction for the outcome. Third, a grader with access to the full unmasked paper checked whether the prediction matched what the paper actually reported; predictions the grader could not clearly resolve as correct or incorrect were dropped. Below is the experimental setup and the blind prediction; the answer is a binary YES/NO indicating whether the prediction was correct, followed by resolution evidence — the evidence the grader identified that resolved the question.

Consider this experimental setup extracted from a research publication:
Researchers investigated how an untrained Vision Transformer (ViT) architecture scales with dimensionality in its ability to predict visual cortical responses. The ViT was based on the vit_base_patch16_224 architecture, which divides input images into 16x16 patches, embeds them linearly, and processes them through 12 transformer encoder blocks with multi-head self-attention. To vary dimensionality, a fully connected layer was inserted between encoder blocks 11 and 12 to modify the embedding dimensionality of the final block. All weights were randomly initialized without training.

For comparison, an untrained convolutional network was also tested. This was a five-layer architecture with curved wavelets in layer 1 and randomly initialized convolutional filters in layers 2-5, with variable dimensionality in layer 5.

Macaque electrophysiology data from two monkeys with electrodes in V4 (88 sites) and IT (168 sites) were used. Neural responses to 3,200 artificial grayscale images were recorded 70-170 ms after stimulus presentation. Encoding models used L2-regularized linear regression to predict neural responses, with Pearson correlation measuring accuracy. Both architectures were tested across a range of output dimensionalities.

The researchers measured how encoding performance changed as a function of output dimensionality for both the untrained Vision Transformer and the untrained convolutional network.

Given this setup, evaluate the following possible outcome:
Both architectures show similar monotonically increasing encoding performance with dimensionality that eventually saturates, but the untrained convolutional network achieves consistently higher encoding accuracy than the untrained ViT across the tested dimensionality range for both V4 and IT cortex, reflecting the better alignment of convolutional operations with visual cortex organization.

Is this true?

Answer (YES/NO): NO